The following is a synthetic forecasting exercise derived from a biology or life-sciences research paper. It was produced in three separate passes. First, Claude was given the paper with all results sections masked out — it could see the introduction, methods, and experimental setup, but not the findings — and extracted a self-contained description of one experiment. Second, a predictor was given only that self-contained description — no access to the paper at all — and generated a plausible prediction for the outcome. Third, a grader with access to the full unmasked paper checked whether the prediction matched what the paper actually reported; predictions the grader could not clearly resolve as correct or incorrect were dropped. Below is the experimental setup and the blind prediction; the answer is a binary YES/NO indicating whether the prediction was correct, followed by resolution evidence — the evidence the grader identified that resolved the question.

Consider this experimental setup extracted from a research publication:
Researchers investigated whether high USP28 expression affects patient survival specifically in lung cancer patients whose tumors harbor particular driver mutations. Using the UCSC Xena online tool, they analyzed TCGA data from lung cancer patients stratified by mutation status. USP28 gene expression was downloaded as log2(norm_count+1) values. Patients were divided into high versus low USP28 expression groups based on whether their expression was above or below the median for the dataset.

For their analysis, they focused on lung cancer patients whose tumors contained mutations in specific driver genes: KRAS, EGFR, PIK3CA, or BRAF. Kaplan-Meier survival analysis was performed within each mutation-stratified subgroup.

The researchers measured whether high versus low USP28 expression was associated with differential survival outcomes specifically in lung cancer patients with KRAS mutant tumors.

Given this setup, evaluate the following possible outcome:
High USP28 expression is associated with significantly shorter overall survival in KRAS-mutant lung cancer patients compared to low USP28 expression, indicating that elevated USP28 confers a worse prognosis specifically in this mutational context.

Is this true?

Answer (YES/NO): NO